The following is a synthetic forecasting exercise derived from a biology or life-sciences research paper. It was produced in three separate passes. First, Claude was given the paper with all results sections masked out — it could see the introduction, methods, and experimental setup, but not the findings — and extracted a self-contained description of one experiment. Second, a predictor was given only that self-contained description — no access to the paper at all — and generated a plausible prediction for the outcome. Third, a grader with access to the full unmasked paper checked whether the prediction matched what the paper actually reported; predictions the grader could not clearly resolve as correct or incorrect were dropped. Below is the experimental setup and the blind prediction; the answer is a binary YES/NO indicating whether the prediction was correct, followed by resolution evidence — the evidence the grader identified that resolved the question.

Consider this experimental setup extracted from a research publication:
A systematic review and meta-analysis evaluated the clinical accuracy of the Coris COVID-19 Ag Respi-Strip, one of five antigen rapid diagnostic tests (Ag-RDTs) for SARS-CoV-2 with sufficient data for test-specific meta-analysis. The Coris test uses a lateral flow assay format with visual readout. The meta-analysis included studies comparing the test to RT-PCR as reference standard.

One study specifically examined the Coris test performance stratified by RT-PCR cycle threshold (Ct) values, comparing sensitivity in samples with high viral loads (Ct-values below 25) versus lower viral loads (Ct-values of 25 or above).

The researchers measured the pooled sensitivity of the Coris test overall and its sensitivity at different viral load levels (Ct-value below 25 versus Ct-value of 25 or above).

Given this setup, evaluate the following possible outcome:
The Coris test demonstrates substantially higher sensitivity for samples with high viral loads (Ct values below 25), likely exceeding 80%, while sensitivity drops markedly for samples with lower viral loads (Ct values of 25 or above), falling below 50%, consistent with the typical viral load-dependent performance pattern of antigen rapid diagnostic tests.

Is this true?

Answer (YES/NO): YES